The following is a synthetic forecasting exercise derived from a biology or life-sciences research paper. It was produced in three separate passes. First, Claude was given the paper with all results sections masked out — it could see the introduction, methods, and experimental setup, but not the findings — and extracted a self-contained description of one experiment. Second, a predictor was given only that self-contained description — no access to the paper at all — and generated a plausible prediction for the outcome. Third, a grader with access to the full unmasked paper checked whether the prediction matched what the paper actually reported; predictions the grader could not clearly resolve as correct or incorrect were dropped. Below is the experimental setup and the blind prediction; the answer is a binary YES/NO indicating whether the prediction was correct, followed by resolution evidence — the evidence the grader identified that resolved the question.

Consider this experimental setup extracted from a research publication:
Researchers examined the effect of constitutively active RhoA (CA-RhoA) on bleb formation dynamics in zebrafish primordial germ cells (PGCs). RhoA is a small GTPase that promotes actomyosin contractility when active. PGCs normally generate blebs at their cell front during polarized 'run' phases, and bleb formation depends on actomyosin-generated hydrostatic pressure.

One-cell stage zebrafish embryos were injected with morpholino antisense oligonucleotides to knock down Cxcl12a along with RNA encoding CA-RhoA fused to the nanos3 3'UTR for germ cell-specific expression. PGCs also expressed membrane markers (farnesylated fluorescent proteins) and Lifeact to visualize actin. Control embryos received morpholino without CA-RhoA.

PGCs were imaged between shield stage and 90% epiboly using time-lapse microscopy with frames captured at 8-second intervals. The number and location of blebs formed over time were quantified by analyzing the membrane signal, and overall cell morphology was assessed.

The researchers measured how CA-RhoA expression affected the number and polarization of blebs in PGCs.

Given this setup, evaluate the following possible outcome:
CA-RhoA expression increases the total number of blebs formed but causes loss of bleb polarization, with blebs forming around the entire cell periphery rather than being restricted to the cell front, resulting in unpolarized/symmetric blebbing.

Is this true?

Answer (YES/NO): NO